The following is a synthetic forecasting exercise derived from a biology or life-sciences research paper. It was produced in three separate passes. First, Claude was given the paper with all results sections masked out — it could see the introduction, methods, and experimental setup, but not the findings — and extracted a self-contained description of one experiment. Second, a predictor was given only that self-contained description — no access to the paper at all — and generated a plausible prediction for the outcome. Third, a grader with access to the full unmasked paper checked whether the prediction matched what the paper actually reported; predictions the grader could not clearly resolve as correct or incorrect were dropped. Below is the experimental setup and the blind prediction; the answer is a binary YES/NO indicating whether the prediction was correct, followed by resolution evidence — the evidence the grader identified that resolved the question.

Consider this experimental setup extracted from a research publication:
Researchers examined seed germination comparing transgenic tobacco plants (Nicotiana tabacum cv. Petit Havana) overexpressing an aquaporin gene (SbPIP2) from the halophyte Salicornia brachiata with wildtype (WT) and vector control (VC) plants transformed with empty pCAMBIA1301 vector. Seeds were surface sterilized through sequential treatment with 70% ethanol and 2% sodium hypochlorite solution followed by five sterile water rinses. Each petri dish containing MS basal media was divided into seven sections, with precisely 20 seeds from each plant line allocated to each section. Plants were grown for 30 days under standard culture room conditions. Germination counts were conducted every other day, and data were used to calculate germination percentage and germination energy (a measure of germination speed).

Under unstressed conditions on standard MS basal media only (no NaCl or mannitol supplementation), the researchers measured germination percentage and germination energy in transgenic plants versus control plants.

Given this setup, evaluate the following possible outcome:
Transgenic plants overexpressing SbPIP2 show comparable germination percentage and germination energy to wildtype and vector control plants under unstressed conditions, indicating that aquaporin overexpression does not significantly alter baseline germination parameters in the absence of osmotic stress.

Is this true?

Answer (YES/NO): YES